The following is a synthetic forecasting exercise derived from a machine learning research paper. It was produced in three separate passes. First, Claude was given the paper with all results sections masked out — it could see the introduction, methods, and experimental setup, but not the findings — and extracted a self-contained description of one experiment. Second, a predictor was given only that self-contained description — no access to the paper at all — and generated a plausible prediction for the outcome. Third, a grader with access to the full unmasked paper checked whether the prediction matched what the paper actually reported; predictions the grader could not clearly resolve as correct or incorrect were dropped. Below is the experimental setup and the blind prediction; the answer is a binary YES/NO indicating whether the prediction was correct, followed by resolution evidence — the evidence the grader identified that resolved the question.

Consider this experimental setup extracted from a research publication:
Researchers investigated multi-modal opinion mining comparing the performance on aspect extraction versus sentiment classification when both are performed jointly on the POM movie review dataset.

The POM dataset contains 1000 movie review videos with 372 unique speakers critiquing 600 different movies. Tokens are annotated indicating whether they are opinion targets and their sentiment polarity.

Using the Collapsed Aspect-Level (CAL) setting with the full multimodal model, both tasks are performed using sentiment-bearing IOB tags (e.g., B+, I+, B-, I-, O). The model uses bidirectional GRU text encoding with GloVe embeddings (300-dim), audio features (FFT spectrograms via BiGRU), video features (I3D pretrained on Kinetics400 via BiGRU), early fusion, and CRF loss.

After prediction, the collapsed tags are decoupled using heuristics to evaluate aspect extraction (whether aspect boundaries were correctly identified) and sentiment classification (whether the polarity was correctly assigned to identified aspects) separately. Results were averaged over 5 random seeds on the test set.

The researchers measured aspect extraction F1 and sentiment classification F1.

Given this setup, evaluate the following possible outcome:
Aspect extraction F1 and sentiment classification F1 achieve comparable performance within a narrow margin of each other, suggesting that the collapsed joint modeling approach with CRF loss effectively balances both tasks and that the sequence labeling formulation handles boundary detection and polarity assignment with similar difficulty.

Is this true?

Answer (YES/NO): NO